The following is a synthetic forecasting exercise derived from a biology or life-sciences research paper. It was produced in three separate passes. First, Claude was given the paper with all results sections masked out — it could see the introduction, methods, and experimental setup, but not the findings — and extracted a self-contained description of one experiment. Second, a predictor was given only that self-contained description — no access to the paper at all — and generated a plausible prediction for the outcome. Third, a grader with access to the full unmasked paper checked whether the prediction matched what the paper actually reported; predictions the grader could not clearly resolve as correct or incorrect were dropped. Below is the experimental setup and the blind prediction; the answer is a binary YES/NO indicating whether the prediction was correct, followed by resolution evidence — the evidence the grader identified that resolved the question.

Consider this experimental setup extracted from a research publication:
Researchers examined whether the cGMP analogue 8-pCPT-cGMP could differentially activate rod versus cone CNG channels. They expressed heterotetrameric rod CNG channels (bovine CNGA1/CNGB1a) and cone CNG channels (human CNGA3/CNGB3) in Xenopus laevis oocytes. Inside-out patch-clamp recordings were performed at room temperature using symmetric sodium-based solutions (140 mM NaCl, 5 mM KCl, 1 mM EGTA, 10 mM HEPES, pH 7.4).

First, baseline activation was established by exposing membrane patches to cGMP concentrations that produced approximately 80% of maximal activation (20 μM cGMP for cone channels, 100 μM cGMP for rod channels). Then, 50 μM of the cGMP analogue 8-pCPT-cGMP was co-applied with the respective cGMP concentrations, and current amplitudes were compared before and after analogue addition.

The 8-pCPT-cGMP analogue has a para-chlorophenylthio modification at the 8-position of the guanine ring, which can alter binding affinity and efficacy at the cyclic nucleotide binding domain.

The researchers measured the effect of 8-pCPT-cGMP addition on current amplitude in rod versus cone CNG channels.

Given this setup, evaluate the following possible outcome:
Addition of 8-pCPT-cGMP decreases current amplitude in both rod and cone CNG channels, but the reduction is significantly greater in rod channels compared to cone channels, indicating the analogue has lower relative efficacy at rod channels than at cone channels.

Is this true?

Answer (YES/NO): NO